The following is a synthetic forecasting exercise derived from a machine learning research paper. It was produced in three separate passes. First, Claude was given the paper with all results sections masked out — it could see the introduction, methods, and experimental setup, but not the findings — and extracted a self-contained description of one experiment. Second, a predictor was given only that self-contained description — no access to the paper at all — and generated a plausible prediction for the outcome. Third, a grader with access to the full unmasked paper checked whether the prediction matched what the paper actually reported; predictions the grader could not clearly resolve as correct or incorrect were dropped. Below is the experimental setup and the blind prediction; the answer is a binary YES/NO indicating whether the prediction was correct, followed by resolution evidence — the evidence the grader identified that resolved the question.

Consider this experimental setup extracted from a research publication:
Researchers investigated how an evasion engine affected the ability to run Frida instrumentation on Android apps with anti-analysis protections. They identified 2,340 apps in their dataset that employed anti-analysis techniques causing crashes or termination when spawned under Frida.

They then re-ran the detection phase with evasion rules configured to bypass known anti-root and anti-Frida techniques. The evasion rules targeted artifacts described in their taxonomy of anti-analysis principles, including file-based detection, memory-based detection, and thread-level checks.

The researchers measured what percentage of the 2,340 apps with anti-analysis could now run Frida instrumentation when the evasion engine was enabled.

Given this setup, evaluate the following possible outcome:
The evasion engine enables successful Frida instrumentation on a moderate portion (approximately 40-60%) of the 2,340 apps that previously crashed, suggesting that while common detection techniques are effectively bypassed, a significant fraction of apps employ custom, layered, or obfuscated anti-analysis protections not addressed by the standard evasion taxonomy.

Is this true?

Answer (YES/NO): NO